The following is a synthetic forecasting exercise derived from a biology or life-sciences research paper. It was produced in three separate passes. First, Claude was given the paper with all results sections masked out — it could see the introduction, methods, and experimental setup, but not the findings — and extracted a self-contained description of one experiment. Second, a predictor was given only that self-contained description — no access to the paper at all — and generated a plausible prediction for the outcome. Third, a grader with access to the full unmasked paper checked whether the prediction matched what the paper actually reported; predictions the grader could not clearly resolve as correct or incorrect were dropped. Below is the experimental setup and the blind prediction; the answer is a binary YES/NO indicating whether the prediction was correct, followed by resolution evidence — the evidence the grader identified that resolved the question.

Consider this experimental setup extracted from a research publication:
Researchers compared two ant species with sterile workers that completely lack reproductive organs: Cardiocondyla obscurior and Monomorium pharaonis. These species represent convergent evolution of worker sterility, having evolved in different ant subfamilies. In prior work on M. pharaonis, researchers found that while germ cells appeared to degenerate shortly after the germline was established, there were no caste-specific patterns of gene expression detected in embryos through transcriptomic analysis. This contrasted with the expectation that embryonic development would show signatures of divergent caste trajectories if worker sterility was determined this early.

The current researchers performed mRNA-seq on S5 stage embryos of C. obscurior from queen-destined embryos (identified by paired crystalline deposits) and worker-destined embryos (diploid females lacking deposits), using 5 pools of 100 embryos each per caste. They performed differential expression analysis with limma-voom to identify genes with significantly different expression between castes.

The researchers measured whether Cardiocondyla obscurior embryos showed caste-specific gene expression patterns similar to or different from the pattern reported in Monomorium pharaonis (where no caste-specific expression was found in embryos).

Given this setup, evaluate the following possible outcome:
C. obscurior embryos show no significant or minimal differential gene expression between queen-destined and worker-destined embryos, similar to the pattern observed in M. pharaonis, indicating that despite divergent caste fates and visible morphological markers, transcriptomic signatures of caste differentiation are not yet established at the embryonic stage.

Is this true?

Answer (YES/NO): NO